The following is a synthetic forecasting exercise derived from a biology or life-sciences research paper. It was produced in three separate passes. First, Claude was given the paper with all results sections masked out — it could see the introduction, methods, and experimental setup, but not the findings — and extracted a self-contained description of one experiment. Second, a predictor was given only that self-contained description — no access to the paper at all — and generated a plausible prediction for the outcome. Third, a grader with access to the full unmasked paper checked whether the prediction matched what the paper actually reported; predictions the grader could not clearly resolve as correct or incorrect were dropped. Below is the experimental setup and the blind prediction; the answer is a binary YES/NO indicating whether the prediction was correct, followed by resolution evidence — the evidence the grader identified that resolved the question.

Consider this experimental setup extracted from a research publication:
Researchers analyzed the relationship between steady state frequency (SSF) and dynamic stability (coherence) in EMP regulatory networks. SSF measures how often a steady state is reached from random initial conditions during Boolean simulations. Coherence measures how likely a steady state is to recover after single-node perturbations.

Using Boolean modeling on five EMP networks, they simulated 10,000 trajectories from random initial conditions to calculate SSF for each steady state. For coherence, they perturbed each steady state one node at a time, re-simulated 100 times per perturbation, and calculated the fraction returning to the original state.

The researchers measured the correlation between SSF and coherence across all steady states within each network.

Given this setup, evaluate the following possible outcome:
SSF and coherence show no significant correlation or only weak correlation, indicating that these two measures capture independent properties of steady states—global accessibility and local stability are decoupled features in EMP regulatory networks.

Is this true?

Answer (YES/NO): NO